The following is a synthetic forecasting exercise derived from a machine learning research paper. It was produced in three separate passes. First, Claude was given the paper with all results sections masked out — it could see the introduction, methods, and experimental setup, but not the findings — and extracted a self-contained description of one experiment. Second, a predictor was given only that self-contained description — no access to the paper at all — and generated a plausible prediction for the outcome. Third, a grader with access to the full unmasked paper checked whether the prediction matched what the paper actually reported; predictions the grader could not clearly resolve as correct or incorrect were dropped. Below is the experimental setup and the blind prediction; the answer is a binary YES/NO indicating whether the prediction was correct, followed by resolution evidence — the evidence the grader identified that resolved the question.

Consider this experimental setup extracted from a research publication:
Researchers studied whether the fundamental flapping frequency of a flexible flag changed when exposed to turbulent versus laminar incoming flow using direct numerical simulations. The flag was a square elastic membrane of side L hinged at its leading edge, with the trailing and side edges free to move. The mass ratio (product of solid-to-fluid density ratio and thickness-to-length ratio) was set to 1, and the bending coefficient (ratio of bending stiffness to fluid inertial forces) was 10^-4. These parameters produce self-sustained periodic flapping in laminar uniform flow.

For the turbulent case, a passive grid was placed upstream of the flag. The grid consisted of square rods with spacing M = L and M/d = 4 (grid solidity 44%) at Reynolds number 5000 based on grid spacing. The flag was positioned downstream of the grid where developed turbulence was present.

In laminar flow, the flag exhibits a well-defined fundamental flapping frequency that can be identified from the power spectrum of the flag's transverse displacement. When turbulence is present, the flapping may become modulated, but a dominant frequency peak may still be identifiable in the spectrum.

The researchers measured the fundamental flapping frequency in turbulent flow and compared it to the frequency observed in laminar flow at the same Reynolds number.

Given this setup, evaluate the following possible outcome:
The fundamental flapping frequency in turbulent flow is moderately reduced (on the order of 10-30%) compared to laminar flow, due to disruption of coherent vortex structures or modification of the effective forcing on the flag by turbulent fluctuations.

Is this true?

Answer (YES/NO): YES